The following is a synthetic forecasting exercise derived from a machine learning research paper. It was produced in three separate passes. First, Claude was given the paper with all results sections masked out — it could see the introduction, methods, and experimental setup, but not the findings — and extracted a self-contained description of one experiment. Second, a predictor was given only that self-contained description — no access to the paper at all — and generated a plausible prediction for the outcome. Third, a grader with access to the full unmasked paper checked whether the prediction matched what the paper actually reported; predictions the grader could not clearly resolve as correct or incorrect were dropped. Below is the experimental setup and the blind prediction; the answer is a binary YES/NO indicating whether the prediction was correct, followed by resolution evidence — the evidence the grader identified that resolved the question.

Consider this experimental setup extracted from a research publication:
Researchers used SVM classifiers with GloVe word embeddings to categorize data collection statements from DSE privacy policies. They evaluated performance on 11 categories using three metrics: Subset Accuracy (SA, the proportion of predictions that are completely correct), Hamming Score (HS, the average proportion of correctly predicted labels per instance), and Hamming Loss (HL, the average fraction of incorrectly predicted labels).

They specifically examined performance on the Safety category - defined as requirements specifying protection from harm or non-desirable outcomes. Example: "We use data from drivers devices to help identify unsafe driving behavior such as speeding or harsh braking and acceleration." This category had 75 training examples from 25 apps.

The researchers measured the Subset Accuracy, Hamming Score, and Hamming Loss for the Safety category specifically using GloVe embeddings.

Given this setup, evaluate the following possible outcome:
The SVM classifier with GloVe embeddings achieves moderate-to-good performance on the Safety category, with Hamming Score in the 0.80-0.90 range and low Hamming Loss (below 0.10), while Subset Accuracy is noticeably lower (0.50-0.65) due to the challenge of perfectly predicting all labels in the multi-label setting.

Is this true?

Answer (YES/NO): NO